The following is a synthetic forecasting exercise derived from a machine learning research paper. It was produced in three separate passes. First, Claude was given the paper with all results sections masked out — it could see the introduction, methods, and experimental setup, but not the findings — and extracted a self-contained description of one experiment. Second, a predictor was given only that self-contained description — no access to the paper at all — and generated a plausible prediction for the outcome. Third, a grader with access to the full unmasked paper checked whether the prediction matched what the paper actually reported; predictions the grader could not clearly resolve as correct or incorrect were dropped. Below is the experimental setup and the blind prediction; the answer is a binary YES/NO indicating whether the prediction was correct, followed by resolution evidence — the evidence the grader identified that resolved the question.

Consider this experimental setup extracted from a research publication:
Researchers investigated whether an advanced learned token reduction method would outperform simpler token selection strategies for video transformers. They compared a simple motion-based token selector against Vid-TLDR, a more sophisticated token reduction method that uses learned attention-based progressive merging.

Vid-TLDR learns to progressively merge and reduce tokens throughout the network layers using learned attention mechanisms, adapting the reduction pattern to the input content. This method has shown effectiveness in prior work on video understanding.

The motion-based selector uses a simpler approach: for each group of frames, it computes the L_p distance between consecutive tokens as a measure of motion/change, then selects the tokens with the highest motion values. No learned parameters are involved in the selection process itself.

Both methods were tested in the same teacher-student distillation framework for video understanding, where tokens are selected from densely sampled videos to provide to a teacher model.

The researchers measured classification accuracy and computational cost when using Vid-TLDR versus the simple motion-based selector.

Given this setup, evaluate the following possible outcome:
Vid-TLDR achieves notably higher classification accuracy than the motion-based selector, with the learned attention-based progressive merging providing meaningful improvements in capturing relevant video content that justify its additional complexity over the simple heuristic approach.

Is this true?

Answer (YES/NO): NO